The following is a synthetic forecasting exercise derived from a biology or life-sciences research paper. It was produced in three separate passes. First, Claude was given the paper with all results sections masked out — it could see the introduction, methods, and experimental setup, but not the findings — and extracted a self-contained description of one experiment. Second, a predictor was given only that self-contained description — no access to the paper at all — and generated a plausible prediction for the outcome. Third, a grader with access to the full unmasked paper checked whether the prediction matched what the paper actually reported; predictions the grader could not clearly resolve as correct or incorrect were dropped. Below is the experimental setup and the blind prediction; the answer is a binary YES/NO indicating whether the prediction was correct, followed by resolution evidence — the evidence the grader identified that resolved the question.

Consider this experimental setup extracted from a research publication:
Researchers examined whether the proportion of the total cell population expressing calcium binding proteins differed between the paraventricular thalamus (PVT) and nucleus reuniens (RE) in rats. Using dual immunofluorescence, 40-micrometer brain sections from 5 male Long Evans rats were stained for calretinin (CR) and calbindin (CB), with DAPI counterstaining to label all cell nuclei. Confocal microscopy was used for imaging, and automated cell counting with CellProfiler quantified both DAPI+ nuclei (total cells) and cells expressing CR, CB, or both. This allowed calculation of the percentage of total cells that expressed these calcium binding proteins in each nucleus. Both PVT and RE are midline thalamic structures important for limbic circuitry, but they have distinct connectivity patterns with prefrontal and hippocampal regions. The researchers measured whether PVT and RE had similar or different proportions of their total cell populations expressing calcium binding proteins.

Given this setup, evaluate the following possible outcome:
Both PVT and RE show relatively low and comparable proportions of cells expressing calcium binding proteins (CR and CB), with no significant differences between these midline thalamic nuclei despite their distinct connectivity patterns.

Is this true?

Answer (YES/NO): NO